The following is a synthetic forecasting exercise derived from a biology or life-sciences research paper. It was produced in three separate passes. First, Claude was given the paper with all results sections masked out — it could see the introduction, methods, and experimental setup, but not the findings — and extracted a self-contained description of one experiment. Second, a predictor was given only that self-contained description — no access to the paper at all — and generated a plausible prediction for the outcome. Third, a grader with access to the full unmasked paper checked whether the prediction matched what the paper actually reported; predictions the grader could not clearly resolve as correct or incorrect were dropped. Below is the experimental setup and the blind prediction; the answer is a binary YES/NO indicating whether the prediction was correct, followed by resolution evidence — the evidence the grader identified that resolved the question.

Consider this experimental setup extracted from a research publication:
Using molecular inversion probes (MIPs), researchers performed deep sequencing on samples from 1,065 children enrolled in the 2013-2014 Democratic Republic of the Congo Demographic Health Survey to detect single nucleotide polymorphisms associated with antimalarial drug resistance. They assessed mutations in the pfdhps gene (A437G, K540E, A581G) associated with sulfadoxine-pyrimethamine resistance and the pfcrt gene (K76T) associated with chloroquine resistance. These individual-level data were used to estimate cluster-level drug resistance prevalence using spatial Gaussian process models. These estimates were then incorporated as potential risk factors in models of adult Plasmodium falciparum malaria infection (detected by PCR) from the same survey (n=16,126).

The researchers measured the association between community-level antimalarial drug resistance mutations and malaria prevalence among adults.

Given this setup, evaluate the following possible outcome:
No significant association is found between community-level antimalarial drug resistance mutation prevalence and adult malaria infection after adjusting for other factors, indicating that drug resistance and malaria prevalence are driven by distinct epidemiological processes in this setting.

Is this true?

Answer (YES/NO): NO